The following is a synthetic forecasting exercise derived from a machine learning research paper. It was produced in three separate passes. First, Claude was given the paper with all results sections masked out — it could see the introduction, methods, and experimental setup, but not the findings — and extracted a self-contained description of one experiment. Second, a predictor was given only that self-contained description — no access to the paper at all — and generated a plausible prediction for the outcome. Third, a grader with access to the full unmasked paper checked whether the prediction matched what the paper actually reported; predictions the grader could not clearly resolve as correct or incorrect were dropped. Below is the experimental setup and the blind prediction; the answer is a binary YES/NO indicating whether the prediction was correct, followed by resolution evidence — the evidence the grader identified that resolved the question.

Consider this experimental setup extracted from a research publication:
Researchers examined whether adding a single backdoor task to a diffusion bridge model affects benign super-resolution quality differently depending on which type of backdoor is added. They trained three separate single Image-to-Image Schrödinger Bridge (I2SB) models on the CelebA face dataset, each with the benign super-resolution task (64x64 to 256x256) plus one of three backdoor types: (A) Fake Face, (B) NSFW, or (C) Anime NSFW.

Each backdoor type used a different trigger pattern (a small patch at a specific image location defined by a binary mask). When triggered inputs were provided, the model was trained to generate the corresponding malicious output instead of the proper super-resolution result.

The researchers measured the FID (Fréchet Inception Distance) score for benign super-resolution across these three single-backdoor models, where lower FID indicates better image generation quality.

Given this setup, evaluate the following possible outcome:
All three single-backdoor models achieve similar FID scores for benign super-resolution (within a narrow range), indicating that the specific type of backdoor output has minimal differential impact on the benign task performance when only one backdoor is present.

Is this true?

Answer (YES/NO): YES